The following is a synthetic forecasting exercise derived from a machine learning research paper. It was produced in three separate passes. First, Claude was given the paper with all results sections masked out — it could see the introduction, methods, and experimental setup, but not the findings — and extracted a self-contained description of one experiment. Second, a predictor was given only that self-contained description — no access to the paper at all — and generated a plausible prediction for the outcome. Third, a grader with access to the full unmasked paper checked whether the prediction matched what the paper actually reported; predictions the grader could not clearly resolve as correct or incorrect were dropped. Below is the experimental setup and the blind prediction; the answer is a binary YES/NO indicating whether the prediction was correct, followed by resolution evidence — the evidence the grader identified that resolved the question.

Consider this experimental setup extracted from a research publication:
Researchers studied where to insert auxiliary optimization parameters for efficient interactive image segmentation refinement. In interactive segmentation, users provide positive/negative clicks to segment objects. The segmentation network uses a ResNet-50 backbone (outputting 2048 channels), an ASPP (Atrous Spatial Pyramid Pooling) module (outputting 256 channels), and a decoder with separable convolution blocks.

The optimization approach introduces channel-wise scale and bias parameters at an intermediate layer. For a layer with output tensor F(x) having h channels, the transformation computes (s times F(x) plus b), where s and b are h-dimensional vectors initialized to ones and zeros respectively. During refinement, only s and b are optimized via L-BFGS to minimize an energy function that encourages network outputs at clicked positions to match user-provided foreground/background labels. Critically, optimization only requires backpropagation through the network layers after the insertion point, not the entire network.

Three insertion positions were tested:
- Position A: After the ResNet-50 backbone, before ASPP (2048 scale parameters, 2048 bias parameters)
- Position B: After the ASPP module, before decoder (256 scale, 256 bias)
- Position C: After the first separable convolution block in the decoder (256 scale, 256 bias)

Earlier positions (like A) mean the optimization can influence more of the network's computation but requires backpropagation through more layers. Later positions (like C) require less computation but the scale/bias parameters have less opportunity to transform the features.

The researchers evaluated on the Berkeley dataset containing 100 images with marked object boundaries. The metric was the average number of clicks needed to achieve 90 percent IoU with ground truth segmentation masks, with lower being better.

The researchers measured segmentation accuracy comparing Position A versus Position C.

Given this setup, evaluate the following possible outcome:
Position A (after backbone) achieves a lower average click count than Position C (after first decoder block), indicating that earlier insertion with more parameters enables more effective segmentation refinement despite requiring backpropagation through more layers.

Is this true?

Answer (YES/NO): YES